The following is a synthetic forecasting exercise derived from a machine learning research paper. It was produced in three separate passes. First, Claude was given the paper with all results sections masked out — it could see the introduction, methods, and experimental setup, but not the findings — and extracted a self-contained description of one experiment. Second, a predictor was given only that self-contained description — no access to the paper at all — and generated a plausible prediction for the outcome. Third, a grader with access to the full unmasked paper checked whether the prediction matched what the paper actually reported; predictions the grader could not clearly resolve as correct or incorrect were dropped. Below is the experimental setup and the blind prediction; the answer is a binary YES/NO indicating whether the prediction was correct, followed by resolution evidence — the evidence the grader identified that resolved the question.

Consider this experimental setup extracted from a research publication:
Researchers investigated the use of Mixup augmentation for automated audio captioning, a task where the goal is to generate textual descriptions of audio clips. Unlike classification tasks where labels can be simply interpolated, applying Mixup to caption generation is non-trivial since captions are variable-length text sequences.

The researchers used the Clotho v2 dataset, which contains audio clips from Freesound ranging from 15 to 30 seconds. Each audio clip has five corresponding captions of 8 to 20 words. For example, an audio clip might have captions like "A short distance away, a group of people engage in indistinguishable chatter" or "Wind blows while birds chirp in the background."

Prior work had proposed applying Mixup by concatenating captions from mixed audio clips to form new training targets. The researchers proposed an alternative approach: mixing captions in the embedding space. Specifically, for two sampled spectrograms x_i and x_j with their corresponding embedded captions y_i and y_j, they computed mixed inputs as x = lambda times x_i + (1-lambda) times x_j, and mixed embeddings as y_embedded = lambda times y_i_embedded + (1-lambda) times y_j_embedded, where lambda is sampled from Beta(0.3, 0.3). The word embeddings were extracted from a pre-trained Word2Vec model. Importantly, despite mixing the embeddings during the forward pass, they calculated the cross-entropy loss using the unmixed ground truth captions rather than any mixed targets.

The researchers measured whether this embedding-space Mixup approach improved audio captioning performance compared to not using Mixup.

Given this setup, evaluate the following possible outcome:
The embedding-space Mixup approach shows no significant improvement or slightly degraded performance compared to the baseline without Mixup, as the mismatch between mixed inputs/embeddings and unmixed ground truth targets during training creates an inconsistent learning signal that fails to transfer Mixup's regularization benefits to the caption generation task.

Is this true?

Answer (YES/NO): NO